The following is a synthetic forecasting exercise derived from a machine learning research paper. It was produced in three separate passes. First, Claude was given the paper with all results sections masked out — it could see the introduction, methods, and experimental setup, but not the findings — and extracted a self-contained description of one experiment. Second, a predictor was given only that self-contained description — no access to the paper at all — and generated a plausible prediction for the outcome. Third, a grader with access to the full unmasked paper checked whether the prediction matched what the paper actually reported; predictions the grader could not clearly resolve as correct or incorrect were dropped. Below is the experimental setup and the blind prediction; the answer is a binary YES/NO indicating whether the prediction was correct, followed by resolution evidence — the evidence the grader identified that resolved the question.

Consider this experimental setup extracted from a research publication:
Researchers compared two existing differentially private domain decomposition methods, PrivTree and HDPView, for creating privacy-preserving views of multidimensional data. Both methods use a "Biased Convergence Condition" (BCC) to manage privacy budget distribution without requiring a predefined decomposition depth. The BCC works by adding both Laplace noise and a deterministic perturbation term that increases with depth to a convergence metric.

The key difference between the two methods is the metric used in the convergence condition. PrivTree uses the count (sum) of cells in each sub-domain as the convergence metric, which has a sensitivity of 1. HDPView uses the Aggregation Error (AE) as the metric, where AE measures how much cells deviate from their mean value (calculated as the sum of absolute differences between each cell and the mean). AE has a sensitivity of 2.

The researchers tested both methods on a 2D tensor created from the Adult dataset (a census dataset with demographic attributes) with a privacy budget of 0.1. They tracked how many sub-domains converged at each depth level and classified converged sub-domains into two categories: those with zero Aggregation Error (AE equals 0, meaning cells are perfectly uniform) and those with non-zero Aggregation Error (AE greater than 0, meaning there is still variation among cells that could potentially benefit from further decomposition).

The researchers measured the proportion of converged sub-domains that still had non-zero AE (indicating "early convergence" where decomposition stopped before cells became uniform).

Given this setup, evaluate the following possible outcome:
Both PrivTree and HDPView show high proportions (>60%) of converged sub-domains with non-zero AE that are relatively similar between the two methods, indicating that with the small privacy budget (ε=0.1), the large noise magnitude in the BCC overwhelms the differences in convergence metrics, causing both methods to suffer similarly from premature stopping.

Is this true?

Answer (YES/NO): NO